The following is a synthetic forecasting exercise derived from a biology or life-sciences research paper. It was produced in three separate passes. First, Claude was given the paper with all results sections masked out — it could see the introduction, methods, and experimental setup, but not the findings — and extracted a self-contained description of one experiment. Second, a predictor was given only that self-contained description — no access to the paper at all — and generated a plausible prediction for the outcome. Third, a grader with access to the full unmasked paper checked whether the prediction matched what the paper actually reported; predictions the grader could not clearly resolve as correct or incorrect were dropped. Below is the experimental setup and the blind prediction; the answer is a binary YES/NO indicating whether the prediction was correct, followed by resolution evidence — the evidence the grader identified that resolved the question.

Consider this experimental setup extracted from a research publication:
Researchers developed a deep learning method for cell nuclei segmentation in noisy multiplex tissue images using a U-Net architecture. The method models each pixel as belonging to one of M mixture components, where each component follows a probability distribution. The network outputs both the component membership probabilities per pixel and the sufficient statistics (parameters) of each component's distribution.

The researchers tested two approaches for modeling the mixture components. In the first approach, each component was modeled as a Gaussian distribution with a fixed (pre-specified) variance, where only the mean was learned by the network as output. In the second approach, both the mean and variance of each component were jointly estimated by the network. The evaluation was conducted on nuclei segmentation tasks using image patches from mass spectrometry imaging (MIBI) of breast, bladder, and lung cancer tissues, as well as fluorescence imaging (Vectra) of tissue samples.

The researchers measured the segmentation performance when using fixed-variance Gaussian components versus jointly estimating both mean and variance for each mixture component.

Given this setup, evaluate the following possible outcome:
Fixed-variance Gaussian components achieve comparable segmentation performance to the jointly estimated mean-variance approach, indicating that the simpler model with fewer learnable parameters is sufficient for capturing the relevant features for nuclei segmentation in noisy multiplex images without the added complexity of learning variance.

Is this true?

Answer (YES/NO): YES